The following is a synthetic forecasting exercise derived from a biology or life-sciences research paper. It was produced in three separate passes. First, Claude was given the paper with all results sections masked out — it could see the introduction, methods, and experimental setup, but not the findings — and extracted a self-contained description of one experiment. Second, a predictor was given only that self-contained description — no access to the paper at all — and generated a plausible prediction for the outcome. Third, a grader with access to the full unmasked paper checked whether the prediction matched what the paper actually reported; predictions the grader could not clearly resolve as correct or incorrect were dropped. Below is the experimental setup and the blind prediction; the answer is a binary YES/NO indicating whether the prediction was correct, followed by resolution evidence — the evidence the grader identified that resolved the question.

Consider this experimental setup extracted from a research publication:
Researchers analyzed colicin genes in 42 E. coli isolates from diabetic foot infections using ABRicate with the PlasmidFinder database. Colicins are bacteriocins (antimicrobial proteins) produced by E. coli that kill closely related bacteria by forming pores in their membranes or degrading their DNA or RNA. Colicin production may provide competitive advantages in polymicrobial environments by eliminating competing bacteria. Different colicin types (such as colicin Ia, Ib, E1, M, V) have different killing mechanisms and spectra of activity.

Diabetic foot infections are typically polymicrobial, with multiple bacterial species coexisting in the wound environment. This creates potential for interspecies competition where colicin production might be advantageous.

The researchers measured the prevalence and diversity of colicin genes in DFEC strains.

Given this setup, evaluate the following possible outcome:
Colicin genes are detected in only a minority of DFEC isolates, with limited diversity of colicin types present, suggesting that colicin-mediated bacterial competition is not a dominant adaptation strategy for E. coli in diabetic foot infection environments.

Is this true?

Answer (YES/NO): NO